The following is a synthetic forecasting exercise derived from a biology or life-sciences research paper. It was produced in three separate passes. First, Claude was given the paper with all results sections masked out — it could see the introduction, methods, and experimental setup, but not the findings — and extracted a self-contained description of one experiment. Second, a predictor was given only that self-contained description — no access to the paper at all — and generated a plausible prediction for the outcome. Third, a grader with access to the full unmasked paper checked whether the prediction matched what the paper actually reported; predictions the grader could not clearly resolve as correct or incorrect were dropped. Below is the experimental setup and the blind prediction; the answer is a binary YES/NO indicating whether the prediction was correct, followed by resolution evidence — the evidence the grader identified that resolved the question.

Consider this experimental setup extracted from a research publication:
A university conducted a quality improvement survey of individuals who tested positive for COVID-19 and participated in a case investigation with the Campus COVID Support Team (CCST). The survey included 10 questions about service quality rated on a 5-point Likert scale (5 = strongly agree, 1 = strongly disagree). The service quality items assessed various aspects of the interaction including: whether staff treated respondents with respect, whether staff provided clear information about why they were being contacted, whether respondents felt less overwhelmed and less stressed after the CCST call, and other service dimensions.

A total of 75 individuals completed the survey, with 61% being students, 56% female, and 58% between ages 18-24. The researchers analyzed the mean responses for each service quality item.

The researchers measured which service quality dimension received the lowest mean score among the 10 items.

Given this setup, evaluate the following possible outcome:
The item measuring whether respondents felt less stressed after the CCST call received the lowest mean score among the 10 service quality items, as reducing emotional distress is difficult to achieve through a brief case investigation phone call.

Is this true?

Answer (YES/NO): NO